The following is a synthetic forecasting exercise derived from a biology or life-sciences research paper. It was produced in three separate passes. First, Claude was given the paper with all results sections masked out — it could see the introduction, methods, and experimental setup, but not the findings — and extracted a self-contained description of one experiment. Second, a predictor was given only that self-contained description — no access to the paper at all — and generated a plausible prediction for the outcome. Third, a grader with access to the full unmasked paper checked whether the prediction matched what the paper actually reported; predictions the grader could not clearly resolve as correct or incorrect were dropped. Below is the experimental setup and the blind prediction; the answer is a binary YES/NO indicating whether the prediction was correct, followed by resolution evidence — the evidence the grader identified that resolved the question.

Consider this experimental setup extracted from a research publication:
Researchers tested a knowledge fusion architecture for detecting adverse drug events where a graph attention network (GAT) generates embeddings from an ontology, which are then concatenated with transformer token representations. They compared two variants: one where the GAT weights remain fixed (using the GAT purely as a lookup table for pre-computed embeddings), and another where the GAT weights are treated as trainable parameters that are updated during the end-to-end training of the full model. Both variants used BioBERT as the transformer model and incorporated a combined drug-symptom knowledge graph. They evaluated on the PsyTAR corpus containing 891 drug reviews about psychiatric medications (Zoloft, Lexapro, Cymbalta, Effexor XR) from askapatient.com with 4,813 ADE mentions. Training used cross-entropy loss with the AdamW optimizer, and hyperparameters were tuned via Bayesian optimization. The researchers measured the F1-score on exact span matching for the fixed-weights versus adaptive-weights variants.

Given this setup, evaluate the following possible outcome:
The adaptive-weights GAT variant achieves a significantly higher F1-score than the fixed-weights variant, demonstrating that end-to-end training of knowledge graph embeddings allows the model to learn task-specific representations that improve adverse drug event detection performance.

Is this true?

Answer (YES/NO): NO